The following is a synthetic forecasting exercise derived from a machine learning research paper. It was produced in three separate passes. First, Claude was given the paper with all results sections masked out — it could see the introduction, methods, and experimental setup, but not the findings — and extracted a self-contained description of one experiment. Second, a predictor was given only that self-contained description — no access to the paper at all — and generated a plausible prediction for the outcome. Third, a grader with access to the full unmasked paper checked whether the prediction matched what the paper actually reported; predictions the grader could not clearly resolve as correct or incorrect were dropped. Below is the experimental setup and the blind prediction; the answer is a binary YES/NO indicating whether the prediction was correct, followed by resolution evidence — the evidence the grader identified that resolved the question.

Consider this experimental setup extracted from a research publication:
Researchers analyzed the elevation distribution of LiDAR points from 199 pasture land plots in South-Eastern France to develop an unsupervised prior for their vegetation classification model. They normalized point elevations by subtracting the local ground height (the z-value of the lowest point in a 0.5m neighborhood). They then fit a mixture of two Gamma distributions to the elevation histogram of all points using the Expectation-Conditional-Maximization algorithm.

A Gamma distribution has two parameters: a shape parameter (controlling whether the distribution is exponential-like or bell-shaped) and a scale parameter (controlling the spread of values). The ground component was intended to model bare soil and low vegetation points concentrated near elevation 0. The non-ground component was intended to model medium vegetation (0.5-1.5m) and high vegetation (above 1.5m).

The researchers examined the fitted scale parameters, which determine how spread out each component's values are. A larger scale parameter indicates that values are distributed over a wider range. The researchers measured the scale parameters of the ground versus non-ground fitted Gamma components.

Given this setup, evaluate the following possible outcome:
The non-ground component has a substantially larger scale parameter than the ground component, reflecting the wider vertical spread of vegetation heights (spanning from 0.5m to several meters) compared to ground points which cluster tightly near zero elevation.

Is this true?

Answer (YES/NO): YES